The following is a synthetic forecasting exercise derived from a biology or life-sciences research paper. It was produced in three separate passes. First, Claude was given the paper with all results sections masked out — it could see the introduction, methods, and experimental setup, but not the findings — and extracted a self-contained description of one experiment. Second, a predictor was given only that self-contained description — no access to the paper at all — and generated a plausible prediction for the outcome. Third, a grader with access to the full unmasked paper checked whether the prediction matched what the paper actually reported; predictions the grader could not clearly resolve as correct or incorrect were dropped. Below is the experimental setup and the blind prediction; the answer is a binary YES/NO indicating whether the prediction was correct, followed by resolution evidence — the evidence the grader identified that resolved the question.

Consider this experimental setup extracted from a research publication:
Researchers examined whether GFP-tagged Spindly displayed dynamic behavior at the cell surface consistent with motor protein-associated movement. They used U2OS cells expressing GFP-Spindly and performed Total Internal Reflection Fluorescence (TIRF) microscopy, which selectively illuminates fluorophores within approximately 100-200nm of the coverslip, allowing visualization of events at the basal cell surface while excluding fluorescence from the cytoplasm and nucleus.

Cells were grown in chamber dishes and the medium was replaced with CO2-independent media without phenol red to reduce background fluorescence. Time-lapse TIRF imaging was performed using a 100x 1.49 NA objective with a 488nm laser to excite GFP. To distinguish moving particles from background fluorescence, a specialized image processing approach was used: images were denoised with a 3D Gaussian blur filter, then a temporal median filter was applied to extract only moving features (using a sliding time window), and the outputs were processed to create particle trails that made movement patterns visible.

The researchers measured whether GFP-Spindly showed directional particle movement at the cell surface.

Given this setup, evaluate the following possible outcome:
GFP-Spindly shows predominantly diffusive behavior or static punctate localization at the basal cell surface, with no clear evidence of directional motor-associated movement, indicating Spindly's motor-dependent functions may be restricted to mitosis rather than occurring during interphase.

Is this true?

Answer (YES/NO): NO